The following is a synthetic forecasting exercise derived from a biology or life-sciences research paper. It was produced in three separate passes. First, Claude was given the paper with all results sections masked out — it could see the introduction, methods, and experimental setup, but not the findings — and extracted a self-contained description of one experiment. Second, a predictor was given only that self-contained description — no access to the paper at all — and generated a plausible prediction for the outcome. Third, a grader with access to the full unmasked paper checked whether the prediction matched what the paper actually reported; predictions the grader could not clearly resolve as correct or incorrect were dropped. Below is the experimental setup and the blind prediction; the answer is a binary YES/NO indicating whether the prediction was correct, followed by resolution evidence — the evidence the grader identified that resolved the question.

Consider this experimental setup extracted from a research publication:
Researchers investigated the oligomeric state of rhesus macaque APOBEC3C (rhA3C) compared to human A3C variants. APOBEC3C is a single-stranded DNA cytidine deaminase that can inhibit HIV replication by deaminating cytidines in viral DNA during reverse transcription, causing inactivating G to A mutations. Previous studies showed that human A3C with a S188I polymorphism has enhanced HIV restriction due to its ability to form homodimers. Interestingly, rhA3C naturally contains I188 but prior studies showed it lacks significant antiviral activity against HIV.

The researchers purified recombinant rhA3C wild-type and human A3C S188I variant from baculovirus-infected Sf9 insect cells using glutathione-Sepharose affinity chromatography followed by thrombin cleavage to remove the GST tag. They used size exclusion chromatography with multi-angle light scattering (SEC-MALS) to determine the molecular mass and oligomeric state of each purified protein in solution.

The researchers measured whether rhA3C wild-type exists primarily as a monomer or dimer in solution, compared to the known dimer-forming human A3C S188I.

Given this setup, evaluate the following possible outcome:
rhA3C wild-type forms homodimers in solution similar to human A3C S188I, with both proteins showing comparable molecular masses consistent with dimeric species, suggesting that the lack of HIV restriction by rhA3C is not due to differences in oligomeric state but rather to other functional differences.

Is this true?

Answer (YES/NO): NO